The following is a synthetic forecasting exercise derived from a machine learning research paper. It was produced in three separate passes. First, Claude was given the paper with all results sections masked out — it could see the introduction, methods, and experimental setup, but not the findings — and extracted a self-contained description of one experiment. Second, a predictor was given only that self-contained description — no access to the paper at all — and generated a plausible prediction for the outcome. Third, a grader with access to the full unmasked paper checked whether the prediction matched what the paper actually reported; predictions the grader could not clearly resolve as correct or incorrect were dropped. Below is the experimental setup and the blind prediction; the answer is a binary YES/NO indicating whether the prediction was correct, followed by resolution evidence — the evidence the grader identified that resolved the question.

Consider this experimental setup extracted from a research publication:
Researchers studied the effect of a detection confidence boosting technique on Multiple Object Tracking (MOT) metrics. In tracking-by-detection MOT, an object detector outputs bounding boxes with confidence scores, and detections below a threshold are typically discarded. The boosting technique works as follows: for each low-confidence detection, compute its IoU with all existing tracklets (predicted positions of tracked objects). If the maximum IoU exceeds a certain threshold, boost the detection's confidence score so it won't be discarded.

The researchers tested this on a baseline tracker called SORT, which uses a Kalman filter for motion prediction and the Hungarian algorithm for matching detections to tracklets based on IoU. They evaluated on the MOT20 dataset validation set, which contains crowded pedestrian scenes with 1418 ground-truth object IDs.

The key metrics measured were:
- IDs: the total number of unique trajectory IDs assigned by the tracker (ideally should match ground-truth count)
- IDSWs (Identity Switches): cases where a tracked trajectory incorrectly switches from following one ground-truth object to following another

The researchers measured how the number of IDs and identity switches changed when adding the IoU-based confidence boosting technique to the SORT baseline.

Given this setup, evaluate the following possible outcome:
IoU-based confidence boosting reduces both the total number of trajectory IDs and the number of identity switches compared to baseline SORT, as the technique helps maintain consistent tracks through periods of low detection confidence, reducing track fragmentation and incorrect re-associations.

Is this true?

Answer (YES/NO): NO